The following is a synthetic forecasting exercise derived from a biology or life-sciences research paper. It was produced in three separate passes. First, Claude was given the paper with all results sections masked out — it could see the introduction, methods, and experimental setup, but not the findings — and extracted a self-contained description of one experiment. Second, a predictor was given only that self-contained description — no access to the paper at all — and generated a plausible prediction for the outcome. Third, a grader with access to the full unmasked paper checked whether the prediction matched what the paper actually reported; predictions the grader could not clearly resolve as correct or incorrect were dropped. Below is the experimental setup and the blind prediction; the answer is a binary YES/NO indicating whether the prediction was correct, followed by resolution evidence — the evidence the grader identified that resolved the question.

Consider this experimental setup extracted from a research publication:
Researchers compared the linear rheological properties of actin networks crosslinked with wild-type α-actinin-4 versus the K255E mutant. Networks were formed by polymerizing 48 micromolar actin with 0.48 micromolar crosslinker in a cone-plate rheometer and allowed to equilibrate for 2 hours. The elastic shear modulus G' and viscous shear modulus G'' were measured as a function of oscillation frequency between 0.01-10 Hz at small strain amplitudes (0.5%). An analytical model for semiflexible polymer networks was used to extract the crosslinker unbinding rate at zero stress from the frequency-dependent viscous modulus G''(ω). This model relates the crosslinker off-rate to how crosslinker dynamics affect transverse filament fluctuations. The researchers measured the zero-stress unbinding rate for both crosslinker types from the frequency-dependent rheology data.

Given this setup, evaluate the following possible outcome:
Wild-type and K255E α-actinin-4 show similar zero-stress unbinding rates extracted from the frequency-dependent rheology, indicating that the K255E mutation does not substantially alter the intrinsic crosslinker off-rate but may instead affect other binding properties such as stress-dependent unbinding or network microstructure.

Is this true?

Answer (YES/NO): NO